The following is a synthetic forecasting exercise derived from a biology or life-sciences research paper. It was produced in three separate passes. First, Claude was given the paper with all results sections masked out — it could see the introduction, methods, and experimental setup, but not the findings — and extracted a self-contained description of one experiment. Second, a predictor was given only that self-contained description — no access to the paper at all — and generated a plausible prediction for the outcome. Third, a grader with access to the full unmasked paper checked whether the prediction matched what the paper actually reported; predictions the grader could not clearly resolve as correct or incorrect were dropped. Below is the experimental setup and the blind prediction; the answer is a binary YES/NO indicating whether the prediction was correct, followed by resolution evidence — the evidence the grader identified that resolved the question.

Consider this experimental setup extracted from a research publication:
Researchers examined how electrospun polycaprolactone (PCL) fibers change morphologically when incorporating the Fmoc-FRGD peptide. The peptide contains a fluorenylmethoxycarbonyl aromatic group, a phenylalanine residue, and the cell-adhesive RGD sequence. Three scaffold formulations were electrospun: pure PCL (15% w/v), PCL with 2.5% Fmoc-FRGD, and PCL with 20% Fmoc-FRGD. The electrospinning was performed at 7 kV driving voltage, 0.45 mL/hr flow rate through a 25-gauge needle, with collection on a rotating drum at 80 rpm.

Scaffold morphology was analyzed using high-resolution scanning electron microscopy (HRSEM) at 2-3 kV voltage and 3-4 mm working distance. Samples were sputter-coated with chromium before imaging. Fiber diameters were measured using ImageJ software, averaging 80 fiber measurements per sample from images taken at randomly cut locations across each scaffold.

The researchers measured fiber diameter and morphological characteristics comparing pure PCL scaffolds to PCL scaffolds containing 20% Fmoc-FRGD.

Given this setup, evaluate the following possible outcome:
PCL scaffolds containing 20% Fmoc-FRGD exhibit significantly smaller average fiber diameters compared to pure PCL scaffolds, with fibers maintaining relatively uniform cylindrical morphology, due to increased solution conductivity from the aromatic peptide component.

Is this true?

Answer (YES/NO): NO